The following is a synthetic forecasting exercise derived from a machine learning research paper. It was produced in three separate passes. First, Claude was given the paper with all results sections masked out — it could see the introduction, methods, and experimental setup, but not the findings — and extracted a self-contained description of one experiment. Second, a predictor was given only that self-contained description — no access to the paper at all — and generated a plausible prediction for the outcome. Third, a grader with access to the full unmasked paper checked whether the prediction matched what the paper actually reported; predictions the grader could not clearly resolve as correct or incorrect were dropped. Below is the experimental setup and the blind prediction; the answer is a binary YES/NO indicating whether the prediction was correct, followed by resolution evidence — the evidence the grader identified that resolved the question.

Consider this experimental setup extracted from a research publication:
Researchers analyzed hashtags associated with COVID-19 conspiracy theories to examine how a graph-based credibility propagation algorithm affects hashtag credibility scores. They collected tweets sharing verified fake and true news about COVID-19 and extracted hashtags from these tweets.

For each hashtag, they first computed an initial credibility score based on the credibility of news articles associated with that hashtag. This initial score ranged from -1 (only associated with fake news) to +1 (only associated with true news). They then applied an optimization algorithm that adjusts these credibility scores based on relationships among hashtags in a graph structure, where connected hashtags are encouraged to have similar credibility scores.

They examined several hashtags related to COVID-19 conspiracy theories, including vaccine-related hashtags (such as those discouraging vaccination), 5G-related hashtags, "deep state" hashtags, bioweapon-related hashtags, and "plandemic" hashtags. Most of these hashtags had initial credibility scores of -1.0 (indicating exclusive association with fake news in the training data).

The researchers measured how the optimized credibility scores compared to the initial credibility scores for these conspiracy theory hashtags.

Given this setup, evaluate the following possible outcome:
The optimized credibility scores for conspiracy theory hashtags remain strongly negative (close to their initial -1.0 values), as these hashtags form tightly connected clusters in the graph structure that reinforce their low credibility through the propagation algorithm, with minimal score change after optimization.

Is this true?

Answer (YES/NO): NO